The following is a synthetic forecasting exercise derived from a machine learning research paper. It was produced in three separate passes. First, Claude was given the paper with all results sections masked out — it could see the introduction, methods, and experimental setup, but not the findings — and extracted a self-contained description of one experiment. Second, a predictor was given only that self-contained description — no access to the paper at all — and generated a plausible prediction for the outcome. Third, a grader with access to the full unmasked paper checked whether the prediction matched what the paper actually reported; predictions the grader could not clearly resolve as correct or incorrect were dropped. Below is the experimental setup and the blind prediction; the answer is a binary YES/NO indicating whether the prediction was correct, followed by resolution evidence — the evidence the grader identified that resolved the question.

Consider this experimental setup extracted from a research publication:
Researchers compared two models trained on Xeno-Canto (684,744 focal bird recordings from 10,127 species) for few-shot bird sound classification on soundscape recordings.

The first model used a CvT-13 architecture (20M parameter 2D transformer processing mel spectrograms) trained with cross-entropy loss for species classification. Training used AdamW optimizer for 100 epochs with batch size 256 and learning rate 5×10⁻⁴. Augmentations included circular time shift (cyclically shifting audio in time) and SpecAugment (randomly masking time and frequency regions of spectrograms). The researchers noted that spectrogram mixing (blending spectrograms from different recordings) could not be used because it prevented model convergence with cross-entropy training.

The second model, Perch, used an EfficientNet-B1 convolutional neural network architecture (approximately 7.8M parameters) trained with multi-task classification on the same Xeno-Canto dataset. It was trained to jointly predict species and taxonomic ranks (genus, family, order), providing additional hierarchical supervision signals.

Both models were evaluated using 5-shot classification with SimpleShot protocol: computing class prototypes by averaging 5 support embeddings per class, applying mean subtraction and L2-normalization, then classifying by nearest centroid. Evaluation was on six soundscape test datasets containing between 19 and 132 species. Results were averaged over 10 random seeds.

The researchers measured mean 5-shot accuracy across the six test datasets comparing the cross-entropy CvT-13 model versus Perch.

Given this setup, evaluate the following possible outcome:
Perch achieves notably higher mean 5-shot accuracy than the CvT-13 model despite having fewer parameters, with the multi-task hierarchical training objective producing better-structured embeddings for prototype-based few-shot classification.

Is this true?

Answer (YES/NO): YES